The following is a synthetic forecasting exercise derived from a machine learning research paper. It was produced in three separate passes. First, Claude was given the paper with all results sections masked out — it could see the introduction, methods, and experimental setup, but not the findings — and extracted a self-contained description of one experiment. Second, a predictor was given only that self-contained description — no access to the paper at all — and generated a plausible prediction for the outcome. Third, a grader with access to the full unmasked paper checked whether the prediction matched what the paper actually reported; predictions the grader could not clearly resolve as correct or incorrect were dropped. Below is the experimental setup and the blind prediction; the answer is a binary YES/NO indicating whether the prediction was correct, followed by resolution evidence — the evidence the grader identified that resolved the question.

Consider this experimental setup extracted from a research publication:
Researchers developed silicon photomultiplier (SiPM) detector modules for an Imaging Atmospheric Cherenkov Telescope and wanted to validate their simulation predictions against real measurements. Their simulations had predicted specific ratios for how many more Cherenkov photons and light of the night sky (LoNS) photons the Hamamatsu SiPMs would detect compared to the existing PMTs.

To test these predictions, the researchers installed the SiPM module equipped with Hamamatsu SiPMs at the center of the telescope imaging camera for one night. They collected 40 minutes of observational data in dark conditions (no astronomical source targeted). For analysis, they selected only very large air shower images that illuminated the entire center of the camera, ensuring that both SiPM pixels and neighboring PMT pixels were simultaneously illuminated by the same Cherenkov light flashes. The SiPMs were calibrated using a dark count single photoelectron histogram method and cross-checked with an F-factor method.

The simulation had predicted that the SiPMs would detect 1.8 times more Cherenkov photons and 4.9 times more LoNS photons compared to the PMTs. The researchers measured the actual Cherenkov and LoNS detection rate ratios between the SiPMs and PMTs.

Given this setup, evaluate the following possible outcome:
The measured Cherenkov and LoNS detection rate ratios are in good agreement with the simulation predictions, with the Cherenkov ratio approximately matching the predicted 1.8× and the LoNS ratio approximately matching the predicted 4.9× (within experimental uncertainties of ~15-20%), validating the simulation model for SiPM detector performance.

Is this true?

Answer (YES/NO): YES